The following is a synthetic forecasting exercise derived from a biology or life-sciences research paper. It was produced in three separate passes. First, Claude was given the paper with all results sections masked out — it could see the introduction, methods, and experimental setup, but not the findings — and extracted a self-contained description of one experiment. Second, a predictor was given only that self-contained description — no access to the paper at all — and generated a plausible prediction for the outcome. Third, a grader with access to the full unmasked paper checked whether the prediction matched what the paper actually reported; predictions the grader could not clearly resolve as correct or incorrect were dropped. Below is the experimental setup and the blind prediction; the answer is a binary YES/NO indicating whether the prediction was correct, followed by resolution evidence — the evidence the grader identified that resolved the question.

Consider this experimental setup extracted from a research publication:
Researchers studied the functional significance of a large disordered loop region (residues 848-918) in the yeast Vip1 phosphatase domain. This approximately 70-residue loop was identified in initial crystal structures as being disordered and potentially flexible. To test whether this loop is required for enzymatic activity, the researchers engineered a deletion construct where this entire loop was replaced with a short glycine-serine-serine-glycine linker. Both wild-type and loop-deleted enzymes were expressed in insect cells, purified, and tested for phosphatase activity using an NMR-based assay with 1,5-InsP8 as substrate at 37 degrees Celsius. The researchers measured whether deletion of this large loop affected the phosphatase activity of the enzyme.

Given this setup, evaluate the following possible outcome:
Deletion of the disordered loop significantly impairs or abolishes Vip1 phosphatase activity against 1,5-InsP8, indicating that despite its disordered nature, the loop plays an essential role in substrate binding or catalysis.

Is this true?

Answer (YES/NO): NO